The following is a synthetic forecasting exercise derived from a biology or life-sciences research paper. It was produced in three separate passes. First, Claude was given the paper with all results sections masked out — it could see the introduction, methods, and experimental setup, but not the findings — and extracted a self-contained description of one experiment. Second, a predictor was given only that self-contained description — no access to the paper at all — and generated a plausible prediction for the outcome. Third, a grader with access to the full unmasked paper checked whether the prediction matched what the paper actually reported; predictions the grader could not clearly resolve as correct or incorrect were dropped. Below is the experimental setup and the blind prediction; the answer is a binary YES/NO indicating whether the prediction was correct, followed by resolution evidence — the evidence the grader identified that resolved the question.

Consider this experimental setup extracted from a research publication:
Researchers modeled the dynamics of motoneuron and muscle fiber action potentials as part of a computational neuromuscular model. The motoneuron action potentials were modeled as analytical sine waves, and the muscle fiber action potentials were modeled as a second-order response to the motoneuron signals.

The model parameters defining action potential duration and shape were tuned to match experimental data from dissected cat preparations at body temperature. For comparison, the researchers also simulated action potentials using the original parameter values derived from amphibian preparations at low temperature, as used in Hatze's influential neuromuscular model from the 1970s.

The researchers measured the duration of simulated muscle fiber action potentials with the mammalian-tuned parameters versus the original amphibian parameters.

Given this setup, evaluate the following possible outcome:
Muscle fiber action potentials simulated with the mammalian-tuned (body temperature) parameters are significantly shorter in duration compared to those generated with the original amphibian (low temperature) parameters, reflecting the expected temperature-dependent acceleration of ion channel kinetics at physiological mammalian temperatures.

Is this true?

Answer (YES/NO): YES